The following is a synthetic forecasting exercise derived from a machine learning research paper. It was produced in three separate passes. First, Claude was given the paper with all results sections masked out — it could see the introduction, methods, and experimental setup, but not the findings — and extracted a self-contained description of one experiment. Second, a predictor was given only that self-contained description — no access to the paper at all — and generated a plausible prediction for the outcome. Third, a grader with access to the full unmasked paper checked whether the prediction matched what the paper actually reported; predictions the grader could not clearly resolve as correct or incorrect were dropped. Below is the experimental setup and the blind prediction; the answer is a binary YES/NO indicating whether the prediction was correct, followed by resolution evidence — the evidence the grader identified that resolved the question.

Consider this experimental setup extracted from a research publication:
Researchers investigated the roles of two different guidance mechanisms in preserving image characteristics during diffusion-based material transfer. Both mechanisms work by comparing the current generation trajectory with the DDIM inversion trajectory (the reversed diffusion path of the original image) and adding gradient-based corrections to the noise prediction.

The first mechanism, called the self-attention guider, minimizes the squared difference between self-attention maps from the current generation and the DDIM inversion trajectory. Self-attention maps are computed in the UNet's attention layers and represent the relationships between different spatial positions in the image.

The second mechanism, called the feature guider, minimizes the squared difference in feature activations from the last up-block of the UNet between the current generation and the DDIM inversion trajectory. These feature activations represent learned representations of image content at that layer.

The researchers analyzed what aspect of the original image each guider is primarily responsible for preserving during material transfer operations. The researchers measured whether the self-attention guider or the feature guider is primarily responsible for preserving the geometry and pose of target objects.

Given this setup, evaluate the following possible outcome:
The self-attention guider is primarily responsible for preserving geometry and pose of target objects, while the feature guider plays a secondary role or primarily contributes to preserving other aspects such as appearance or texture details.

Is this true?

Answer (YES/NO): YES